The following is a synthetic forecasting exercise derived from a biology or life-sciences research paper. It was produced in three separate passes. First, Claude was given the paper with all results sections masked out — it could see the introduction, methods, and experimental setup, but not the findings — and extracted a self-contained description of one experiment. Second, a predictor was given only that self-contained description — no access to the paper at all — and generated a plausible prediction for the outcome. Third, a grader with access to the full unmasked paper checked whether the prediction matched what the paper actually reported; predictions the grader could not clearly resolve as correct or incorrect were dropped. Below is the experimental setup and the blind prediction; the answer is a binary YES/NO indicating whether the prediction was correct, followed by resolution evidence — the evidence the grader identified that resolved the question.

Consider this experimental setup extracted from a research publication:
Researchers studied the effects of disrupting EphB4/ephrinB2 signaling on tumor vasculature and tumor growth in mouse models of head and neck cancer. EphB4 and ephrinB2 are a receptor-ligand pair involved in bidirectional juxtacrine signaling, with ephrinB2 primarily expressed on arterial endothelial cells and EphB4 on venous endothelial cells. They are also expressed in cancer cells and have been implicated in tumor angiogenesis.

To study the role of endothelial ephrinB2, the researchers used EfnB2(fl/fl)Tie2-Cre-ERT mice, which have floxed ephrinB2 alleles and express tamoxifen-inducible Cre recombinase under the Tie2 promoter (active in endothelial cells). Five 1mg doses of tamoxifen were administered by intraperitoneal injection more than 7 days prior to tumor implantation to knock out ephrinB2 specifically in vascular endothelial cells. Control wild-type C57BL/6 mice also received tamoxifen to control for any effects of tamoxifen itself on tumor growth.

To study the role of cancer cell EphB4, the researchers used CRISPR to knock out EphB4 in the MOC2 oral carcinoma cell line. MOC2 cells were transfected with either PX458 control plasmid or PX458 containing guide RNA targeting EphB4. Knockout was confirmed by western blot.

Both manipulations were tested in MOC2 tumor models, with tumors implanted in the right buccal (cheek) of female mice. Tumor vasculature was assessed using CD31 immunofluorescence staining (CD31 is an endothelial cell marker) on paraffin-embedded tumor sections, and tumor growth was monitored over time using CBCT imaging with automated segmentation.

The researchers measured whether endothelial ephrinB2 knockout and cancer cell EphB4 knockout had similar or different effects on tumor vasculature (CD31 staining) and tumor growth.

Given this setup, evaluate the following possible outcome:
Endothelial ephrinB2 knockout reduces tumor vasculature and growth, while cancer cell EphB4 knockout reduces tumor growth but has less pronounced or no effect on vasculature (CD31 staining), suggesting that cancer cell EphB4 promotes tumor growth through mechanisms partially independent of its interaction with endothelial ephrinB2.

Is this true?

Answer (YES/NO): NO